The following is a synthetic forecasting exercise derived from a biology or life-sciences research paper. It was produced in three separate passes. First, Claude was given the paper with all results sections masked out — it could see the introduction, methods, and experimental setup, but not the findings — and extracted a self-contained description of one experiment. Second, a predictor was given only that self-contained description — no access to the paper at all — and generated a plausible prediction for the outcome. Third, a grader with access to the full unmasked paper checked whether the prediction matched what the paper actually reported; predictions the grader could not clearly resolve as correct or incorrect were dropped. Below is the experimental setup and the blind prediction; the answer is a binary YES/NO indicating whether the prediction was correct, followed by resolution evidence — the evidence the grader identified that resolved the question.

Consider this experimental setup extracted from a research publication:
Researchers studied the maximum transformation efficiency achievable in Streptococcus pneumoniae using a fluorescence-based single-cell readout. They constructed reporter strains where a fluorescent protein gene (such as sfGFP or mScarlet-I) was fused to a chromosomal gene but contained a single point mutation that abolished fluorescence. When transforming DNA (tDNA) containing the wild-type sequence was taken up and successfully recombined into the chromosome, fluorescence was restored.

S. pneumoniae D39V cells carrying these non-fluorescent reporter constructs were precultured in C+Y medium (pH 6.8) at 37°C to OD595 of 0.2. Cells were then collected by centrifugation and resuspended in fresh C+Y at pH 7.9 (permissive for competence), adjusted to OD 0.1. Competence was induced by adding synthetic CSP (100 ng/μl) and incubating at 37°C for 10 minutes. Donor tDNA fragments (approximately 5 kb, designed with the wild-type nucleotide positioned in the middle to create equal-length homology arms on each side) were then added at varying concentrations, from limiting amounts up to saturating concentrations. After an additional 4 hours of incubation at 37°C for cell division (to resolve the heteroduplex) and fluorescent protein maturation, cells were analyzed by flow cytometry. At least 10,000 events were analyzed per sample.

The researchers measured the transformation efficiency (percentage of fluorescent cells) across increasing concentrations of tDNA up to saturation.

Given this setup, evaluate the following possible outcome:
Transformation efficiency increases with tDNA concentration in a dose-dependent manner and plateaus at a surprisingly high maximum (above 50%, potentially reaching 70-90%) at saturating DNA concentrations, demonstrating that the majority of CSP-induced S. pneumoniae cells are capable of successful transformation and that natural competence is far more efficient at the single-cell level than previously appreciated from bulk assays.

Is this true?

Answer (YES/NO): NO